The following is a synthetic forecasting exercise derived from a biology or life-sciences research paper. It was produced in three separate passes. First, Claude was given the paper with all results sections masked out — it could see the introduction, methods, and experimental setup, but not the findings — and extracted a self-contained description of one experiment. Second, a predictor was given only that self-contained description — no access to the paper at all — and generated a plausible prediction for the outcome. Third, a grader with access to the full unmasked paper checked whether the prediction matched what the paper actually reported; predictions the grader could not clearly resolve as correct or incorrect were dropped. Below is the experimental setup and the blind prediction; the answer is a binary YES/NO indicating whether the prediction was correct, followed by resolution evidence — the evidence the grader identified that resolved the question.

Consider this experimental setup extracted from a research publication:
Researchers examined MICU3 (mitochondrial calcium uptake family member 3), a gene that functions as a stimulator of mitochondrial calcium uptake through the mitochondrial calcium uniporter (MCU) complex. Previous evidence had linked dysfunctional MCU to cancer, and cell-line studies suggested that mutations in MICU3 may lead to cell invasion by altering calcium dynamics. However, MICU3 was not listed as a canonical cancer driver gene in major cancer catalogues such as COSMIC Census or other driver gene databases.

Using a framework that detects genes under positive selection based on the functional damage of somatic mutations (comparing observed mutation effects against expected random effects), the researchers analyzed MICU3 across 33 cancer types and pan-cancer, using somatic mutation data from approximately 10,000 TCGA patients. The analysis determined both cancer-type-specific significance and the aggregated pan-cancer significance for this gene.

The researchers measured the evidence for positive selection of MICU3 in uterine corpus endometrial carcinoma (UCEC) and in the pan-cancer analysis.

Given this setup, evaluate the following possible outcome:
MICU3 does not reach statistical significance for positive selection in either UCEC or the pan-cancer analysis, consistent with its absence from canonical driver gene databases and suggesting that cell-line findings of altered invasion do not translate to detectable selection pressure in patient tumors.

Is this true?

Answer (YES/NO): NO